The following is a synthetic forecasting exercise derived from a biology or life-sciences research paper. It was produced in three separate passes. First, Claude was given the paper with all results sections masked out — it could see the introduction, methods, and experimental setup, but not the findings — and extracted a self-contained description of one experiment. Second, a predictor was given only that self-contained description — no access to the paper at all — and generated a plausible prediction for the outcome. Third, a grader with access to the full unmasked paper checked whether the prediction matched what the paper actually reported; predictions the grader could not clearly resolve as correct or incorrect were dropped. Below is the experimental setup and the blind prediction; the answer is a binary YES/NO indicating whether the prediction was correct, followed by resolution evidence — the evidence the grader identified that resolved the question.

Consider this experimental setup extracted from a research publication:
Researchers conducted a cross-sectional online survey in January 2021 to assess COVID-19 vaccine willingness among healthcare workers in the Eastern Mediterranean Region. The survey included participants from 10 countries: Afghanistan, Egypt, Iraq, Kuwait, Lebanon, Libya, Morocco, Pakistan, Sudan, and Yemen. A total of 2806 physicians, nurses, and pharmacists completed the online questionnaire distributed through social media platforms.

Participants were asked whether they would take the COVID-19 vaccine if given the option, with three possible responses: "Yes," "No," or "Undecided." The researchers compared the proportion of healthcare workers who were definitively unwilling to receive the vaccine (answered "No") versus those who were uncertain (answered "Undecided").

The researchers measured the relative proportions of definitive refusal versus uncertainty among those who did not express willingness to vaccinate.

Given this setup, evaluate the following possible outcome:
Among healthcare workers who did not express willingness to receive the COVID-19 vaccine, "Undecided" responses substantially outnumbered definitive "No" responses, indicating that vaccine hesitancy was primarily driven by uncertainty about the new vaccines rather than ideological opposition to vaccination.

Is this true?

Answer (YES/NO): NO